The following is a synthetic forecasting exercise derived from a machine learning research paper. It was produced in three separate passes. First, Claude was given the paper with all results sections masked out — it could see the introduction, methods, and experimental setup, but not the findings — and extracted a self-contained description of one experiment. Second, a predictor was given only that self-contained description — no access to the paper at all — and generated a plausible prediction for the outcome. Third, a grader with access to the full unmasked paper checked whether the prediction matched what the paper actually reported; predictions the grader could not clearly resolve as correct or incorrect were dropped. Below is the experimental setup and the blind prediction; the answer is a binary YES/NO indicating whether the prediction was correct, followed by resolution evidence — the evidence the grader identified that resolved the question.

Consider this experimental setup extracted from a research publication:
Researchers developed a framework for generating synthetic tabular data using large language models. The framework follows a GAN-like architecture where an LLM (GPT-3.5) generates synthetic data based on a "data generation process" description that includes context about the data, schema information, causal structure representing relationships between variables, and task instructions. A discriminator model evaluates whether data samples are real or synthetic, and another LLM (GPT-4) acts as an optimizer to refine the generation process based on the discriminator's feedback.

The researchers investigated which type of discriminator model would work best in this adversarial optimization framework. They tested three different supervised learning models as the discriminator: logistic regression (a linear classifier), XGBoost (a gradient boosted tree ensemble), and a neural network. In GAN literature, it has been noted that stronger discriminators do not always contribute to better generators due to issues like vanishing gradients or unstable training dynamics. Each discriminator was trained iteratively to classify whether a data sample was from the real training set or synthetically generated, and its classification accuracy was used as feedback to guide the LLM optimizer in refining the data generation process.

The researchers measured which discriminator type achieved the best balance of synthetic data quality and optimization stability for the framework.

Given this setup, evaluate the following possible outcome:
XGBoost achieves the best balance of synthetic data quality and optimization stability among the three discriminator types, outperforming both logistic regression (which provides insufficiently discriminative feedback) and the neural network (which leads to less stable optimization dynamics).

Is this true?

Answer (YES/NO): NO